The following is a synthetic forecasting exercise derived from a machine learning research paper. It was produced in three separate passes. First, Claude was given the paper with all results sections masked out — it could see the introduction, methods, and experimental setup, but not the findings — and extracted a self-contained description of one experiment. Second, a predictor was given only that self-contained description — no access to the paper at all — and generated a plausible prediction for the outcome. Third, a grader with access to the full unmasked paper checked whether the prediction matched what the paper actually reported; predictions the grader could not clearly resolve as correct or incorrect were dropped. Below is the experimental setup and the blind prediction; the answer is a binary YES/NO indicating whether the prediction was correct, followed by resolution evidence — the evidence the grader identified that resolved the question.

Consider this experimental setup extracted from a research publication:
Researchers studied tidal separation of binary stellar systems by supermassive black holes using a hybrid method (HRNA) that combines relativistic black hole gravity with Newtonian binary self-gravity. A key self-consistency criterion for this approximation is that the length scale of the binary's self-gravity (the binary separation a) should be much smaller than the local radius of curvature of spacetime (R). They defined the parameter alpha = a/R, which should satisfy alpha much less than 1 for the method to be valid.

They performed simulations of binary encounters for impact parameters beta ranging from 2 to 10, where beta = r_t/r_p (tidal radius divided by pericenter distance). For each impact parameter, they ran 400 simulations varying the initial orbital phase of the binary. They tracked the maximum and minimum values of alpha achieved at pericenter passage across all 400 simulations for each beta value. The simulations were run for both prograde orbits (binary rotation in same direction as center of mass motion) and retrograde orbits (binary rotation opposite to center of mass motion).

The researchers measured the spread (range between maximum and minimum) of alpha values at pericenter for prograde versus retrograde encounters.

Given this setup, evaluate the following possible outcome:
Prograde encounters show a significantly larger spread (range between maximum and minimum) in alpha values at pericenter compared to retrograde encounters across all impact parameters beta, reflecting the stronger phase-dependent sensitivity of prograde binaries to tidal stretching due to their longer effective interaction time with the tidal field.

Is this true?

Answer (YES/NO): YES